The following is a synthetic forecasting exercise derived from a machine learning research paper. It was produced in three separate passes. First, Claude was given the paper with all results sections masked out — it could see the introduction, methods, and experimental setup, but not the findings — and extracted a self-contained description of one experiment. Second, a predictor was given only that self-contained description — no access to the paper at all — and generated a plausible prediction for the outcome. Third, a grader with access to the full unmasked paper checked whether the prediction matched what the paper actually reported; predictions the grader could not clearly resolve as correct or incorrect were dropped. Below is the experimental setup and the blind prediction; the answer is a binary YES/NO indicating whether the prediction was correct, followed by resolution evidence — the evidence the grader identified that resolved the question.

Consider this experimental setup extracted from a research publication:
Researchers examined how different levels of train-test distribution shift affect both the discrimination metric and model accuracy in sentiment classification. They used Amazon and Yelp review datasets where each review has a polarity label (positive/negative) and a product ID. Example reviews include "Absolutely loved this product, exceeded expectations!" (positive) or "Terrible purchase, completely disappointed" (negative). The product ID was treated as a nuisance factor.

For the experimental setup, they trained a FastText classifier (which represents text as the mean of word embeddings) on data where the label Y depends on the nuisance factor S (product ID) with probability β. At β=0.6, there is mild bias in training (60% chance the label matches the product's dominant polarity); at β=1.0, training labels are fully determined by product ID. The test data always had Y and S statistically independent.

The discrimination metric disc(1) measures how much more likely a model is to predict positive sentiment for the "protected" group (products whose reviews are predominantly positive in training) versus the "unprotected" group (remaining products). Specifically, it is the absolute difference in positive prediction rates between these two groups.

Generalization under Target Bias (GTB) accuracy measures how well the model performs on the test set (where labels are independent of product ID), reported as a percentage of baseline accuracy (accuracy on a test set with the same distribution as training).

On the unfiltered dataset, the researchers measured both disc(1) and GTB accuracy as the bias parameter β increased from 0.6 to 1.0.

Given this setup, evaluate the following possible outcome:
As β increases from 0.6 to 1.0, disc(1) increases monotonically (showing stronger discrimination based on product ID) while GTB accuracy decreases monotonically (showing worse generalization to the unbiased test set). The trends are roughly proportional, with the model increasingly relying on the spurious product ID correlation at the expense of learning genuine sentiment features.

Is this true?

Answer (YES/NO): NO